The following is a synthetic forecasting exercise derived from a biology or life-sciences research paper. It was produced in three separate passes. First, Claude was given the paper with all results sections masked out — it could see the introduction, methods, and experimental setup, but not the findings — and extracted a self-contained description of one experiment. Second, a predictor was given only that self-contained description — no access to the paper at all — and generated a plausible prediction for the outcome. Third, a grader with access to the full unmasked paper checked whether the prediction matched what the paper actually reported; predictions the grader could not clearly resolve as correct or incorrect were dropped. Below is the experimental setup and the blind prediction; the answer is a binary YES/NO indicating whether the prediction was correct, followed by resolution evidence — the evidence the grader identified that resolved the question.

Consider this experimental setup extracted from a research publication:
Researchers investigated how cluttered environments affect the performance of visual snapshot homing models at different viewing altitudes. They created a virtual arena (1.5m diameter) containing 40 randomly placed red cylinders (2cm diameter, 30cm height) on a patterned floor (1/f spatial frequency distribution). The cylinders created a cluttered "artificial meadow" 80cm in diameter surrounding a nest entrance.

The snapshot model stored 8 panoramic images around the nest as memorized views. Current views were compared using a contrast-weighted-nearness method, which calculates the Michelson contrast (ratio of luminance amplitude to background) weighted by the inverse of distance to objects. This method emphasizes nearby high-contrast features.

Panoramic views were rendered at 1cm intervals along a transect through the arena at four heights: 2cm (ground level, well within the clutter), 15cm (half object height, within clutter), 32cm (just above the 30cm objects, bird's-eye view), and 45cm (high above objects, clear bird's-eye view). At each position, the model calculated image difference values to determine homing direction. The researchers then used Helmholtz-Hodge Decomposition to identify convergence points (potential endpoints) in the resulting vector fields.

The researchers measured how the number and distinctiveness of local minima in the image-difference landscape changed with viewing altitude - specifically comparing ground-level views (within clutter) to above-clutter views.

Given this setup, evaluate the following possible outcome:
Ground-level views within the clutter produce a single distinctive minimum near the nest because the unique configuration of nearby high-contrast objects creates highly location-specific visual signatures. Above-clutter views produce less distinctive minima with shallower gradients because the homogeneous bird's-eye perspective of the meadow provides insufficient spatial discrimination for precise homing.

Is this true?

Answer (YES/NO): NO